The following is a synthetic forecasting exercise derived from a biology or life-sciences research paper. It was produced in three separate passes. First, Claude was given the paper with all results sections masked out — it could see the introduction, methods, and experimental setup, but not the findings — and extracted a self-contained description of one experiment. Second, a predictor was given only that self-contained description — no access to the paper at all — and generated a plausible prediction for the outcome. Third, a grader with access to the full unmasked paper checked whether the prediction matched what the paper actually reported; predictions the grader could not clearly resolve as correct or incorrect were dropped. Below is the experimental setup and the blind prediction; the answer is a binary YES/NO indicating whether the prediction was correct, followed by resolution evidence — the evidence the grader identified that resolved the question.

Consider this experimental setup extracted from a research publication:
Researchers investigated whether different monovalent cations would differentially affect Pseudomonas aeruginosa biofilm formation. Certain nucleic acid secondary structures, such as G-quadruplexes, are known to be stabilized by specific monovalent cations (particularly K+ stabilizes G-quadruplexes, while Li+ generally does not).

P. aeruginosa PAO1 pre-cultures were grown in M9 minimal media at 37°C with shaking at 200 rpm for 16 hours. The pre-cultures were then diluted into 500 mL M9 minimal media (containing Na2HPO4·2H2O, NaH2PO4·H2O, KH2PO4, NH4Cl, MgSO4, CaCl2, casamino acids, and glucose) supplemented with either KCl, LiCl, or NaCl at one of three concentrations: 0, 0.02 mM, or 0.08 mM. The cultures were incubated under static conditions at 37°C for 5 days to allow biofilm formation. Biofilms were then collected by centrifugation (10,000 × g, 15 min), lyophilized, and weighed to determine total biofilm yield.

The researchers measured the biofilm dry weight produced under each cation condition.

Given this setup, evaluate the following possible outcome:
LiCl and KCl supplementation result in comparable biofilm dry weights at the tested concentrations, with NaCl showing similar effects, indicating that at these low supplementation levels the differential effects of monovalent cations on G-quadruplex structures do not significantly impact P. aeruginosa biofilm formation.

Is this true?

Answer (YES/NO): NO